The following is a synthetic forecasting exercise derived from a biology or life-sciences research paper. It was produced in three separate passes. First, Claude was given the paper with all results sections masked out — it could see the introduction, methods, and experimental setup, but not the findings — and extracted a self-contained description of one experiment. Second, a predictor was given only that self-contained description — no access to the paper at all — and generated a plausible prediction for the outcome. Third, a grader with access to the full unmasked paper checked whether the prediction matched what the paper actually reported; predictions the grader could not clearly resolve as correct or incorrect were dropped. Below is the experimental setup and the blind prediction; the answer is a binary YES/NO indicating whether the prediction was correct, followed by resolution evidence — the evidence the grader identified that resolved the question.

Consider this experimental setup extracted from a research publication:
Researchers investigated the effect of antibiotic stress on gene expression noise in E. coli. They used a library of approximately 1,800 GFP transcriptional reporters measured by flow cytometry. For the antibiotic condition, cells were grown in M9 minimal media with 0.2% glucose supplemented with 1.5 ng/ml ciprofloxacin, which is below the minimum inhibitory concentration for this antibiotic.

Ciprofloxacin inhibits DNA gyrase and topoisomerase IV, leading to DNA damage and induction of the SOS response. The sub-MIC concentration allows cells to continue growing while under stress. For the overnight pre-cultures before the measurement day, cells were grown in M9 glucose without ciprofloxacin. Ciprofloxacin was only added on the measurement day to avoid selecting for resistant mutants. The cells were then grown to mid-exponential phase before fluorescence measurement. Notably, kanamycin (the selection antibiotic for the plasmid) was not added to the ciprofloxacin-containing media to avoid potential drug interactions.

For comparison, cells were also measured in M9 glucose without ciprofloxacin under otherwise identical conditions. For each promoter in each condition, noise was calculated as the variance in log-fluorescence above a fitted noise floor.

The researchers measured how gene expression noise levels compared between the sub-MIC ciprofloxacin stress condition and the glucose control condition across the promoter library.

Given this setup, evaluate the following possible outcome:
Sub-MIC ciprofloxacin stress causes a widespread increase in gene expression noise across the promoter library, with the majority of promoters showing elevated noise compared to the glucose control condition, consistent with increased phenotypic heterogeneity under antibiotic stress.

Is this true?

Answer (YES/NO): NO